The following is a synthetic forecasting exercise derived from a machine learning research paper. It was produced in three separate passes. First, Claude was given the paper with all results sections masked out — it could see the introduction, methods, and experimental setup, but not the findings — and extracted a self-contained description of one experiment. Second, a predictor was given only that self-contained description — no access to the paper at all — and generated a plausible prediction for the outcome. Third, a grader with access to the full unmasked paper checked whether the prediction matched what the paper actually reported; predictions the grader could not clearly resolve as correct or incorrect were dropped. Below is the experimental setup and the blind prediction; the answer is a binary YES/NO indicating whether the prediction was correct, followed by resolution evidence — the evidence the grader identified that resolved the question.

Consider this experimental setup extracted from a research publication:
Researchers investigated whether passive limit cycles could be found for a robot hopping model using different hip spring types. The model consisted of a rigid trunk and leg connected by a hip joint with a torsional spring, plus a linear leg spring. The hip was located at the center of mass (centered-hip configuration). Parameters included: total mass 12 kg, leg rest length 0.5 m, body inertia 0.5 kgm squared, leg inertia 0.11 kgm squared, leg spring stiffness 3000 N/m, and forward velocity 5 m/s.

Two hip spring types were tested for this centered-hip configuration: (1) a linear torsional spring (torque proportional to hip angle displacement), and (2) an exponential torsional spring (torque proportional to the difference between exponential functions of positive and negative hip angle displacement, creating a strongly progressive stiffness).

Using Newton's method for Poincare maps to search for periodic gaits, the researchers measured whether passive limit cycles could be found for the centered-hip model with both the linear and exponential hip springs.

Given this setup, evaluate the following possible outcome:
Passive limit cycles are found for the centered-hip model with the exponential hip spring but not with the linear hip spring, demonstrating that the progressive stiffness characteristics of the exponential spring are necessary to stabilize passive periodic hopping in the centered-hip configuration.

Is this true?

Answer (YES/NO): NO